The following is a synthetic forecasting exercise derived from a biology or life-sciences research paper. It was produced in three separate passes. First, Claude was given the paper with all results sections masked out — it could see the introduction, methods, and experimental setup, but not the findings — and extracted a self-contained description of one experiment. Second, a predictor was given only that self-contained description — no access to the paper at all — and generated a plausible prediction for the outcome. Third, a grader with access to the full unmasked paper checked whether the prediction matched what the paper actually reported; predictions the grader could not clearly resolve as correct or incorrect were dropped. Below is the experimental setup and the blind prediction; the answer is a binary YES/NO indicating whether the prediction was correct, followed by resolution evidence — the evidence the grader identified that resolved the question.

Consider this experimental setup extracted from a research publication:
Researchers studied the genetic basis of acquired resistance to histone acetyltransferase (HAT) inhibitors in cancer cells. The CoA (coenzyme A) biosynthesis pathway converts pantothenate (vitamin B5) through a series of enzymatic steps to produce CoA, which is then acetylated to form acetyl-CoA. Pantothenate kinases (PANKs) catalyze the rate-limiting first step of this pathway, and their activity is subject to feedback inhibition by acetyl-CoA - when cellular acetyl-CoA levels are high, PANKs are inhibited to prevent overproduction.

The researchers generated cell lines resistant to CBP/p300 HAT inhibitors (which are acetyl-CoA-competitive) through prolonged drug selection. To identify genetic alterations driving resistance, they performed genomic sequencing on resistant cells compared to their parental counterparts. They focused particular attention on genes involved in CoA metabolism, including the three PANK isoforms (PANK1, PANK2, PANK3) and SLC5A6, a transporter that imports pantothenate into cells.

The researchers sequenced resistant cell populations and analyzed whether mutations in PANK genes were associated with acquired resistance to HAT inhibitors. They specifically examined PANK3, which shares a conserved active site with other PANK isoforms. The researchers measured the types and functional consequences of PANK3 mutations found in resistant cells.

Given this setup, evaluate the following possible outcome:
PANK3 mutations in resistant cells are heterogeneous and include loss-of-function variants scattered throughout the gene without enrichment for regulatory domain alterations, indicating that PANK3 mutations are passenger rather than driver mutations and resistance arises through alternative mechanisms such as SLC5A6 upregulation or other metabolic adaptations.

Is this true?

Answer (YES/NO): NO